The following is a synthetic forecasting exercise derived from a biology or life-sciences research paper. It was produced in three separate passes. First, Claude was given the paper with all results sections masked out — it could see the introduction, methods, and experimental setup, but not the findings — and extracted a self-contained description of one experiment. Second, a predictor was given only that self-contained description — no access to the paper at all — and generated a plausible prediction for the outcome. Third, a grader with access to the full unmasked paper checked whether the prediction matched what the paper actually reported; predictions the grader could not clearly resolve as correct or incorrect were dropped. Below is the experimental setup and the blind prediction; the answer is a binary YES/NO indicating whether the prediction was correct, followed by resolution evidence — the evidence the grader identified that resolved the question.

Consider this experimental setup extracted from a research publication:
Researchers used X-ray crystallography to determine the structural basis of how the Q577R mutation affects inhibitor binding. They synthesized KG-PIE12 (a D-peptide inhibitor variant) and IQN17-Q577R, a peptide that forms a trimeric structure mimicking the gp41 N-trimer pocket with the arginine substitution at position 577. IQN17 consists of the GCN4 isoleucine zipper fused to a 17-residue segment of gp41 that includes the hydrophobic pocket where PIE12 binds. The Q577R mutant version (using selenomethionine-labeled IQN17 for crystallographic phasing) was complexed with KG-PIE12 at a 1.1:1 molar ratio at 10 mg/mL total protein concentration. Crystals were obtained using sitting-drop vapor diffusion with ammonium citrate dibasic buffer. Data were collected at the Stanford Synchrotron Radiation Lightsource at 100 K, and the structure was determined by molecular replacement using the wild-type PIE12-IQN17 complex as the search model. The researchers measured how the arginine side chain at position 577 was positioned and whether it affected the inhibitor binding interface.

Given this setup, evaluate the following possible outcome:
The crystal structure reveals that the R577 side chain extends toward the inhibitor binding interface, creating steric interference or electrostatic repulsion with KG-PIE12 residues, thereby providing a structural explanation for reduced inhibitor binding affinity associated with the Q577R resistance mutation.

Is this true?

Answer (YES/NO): NO